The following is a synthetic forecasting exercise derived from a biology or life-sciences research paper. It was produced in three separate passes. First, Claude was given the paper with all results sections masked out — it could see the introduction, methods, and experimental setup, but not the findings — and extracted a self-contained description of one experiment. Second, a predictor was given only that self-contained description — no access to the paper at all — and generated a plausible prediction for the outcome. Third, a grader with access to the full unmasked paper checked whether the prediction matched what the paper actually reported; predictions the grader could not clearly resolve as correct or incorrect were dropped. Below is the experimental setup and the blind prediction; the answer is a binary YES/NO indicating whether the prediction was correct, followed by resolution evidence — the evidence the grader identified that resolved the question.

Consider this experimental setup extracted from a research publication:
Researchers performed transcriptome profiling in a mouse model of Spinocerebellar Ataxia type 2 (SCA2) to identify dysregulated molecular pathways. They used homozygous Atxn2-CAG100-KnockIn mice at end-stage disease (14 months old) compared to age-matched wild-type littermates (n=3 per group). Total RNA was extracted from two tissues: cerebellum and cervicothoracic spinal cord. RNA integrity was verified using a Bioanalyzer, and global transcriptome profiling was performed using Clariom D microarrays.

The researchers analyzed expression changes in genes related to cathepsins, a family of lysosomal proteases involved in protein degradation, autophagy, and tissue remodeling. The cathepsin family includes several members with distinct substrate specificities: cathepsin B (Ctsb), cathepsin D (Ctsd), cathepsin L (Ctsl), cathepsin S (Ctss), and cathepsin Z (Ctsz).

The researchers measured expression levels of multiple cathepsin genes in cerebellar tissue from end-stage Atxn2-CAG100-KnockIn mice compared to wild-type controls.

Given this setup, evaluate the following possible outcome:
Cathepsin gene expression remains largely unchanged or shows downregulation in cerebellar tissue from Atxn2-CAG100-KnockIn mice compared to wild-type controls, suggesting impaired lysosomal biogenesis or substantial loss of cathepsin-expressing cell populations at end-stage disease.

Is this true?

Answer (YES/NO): NO